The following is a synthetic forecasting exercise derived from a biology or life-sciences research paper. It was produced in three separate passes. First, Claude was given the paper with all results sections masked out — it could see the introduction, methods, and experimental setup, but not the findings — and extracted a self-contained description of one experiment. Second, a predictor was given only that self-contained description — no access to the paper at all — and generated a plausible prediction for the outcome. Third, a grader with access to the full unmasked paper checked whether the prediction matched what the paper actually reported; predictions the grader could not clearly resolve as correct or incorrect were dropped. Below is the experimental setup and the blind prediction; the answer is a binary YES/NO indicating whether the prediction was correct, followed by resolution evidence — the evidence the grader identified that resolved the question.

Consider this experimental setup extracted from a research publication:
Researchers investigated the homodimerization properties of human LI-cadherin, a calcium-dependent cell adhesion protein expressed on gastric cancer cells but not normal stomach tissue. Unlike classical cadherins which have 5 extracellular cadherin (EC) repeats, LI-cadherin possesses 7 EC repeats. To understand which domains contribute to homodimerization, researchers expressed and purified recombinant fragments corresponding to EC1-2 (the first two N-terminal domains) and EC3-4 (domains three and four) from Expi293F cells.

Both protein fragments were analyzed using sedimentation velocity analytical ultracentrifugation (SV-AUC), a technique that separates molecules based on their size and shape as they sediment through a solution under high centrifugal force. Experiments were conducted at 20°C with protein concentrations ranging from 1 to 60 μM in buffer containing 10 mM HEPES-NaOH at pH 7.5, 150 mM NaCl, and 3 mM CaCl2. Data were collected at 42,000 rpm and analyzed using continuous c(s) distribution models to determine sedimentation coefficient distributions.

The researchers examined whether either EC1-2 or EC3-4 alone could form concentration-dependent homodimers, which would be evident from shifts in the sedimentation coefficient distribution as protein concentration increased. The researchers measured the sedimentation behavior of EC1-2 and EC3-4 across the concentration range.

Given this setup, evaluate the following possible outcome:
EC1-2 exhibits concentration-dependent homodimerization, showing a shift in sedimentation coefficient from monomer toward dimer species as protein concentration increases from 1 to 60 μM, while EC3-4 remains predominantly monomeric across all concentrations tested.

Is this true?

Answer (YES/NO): YES